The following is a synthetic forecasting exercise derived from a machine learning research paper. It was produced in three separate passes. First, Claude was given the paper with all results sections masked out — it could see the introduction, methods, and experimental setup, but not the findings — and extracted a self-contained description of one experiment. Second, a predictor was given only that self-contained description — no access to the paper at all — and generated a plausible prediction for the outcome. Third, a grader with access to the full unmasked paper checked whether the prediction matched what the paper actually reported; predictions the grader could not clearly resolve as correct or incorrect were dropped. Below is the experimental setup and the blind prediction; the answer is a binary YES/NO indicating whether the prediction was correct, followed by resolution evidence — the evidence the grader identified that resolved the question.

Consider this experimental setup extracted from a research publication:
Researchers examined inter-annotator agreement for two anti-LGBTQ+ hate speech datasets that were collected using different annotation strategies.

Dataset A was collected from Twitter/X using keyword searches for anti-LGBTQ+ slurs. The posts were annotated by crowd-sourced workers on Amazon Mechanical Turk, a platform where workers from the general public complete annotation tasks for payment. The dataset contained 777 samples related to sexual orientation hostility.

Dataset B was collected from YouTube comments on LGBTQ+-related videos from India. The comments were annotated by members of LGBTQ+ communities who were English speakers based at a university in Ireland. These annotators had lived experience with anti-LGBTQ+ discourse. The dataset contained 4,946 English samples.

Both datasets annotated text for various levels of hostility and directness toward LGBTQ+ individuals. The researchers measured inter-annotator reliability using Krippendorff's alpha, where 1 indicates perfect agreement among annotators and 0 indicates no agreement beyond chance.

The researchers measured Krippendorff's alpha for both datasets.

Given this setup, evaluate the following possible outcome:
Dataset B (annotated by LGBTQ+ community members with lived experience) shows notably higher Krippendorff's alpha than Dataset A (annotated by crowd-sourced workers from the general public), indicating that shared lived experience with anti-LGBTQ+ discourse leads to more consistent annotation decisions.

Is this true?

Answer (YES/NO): YES